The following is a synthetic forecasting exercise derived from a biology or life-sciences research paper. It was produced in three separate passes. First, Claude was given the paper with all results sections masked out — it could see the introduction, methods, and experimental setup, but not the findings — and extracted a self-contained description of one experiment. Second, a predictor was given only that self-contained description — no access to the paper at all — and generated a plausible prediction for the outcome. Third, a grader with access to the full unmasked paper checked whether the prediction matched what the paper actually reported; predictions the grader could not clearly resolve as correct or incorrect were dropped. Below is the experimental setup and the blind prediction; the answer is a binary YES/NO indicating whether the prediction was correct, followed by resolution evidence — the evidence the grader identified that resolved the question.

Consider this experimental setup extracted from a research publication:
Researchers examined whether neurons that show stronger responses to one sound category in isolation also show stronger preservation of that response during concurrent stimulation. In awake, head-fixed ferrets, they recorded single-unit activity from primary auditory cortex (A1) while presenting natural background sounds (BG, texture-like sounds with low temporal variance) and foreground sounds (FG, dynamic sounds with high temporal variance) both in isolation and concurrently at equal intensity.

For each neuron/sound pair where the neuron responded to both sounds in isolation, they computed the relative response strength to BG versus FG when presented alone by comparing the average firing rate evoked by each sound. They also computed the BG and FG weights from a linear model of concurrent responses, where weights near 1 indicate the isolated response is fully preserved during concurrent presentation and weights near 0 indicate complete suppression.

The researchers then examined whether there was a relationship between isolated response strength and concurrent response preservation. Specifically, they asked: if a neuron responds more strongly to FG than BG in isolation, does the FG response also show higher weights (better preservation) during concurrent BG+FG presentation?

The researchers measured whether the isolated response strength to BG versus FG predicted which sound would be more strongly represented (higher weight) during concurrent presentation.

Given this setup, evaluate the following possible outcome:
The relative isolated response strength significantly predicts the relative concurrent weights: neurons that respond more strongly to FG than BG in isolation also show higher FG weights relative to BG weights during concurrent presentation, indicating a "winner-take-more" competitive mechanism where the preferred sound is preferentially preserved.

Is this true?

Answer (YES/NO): NO